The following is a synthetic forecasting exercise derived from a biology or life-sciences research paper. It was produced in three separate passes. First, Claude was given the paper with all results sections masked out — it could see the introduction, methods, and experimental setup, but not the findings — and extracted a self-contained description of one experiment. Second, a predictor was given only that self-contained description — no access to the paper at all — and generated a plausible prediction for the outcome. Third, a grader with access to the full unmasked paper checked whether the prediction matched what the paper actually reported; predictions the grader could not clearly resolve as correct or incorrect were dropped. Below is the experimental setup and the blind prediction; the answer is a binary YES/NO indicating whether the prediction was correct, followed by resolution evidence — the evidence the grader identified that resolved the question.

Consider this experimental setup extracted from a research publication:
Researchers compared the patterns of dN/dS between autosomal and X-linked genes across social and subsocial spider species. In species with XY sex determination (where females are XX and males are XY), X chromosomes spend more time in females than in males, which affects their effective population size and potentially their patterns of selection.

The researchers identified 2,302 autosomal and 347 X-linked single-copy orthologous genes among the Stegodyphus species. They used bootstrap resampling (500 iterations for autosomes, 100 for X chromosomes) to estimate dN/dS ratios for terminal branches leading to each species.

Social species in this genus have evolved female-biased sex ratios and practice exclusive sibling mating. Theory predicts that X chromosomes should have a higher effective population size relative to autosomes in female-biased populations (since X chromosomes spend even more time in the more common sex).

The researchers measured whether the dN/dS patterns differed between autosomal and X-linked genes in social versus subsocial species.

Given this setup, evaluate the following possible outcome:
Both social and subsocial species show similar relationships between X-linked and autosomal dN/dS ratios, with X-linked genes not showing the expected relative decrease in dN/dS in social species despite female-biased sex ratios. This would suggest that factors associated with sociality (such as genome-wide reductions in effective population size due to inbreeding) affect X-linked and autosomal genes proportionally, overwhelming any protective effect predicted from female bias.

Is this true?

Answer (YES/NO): YES